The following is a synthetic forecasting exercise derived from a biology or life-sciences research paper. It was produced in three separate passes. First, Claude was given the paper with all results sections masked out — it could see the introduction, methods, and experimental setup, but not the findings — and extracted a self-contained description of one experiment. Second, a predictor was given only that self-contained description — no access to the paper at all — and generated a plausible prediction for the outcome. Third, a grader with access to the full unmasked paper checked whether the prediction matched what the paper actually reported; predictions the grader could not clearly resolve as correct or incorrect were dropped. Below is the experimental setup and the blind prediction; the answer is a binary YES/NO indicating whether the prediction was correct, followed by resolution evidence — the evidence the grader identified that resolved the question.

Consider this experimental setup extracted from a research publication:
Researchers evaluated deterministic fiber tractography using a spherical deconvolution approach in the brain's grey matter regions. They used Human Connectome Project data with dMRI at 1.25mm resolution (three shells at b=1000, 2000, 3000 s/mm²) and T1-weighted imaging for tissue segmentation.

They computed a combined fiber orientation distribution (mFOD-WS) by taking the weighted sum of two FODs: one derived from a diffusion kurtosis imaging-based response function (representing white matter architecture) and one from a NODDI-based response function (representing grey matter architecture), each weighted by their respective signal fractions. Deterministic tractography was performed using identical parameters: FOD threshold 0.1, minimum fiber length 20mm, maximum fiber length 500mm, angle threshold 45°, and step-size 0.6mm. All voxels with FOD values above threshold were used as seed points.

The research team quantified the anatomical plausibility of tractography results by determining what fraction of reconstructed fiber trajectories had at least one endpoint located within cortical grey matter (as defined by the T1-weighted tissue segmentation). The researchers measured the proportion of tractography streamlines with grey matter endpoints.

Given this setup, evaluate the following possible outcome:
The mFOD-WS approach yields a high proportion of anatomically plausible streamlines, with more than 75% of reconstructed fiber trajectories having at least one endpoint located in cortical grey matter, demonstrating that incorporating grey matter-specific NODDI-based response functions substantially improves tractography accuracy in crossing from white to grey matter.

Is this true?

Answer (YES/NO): NO